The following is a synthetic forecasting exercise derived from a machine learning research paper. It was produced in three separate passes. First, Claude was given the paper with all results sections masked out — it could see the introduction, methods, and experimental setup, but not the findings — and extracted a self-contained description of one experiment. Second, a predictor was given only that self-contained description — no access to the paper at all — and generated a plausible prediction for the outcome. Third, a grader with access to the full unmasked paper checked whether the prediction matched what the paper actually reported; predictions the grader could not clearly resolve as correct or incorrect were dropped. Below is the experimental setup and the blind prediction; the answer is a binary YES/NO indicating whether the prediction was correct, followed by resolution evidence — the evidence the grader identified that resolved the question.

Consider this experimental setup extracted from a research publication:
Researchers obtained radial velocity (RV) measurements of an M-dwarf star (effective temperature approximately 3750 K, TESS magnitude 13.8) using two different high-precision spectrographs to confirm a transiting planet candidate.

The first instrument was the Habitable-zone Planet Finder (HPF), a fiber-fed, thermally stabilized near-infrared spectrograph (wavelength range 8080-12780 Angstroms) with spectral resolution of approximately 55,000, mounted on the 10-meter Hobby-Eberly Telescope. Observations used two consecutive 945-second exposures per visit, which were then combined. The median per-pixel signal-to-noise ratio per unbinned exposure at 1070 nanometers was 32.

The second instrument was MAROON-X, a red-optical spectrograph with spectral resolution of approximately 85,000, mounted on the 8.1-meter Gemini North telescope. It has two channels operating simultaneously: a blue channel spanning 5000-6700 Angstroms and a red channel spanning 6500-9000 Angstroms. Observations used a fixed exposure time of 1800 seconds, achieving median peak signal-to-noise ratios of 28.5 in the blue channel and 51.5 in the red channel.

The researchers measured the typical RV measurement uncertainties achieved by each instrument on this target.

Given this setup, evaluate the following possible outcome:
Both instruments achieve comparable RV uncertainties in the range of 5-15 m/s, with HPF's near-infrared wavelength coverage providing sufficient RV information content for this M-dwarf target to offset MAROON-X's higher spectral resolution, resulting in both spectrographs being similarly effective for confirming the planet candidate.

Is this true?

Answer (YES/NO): NO